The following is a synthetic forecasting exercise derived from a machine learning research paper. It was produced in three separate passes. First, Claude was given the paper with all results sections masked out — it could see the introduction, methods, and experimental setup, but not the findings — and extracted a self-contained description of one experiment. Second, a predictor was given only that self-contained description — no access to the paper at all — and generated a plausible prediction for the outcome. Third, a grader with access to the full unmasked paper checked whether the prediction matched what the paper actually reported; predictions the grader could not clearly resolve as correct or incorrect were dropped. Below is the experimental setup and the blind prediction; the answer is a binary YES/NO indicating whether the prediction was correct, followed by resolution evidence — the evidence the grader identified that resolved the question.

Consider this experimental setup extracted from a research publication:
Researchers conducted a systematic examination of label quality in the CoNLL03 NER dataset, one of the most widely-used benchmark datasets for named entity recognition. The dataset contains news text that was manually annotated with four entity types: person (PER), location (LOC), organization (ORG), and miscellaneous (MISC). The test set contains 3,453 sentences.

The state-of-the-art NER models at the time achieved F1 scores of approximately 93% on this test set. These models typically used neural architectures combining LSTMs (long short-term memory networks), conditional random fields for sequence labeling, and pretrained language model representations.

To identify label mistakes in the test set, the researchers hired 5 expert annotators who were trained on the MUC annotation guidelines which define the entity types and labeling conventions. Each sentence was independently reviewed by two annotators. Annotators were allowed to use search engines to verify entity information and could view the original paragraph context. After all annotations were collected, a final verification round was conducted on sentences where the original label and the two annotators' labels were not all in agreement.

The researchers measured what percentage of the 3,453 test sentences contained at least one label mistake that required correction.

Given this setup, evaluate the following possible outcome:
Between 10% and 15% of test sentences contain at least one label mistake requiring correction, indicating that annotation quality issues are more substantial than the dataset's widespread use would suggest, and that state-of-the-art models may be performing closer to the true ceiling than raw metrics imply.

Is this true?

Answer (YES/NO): NO